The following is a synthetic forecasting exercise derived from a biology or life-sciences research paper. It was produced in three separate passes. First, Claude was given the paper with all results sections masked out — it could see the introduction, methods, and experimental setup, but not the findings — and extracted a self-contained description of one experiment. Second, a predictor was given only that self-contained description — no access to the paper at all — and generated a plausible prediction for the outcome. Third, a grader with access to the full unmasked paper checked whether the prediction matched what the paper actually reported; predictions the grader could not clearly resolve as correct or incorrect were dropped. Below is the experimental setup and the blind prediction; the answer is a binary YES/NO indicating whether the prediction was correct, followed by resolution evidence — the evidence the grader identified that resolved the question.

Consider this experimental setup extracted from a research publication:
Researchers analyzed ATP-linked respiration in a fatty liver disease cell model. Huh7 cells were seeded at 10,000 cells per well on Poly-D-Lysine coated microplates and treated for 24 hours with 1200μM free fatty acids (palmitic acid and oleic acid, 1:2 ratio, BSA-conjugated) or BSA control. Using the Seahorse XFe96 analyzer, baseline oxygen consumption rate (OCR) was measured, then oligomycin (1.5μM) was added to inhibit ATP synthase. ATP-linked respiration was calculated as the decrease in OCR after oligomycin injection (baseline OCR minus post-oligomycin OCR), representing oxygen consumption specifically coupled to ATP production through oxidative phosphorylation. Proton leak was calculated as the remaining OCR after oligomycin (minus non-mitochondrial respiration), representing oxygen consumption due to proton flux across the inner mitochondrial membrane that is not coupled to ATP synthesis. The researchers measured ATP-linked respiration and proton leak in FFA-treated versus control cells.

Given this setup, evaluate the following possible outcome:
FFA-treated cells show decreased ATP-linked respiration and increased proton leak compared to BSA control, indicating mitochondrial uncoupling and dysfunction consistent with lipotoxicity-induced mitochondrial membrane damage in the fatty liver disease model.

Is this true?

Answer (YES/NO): NO